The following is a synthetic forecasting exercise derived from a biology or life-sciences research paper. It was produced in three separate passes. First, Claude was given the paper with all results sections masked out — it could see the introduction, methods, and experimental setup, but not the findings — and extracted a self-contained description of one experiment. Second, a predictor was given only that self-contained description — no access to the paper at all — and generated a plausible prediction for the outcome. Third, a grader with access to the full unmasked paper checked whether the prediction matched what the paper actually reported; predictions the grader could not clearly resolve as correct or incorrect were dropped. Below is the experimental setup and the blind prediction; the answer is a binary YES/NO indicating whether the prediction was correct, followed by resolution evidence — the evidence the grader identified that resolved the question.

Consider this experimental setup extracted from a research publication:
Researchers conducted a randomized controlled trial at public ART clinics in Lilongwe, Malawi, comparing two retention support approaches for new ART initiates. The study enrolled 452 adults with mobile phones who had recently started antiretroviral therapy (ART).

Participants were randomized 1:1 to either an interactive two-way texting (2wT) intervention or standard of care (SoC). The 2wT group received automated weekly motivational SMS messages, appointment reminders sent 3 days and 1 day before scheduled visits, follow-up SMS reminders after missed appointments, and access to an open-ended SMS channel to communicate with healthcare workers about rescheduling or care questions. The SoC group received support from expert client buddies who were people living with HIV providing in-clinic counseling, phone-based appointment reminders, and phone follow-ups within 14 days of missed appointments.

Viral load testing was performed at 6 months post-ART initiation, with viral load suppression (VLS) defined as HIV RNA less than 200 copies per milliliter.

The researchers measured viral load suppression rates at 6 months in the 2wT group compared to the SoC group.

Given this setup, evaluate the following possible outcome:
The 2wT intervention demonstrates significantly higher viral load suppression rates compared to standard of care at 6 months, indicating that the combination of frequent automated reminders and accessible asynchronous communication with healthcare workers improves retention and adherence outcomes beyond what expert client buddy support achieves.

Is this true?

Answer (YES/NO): NO